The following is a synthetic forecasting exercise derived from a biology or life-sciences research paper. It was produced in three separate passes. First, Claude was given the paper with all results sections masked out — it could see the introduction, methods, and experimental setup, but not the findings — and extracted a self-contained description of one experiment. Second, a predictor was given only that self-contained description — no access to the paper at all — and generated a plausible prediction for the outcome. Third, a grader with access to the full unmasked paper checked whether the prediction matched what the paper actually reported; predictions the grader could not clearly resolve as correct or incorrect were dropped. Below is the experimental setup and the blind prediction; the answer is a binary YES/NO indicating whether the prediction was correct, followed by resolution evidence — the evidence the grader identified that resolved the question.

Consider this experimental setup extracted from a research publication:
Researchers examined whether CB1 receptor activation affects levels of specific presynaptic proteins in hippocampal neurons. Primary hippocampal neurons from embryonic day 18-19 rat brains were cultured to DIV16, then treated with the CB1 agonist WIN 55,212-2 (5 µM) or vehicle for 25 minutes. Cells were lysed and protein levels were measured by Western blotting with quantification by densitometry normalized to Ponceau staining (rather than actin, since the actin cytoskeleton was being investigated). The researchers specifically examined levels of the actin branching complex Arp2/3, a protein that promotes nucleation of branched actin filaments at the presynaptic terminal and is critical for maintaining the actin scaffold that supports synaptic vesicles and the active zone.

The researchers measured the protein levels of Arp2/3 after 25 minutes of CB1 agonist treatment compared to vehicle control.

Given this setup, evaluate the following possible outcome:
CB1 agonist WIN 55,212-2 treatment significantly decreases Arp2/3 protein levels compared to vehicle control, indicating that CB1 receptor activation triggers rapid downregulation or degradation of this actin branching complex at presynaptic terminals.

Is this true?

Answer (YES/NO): YES